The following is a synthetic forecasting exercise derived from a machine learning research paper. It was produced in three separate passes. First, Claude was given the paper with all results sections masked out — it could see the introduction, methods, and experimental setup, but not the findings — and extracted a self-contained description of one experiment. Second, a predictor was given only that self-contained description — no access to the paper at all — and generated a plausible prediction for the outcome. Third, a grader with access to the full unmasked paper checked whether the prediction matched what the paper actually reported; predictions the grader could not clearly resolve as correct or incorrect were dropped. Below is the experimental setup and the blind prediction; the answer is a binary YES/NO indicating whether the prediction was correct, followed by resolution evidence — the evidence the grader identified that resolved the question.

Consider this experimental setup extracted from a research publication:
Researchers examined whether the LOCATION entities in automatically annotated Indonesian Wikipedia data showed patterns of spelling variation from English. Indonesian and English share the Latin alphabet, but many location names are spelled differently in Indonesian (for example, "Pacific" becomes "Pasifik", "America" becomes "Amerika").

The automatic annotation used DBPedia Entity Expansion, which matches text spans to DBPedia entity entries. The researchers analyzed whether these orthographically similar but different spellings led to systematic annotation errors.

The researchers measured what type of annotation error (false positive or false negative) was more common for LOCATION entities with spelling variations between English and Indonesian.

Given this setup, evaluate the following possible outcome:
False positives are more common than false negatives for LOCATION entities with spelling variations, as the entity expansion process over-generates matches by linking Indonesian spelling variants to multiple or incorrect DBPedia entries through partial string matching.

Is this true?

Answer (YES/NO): NO